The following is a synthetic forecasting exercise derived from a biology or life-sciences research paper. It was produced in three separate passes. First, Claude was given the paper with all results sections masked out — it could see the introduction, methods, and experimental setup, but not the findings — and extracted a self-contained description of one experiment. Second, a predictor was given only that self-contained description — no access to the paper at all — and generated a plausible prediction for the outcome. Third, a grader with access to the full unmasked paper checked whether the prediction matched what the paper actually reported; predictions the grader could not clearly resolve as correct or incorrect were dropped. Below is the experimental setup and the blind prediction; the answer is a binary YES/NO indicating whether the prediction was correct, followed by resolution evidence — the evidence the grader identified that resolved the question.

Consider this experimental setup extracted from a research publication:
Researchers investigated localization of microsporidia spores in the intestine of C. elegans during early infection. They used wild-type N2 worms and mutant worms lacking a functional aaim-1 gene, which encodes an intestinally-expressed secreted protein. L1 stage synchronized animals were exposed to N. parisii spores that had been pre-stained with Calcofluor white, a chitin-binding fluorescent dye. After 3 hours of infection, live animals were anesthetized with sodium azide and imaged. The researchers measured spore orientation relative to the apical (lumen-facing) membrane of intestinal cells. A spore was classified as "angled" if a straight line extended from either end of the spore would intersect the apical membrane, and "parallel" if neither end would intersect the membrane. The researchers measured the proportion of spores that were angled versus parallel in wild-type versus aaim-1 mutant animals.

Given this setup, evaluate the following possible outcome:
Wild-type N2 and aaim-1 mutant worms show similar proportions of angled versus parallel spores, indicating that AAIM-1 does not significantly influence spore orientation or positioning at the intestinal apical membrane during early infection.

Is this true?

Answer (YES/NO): NO